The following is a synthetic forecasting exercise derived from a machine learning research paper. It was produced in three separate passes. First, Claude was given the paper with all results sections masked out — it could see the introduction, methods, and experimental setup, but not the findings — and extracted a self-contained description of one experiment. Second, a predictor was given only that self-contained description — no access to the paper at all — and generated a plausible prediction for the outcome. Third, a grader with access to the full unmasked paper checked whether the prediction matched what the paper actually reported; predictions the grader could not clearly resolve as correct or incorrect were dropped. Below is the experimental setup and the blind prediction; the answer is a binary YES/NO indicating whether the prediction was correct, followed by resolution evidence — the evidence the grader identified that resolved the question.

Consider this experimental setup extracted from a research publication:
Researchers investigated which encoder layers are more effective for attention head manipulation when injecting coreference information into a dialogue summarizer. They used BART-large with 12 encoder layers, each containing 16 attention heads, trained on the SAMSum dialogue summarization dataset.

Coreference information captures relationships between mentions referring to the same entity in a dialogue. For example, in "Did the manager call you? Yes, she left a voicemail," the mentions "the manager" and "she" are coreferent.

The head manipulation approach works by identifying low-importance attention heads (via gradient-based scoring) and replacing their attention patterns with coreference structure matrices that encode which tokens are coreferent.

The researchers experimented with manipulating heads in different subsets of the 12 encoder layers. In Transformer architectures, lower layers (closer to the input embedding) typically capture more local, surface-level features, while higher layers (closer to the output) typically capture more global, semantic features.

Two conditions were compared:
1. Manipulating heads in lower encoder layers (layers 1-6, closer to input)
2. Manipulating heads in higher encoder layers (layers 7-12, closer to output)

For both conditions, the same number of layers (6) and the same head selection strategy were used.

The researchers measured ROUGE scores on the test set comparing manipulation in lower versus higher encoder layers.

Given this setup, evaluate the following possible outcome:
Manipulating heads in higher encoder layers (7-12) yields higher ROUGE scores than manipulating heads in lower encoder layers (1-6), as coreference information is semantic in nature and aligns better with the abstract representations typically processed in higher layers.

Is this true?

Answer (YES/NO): YES